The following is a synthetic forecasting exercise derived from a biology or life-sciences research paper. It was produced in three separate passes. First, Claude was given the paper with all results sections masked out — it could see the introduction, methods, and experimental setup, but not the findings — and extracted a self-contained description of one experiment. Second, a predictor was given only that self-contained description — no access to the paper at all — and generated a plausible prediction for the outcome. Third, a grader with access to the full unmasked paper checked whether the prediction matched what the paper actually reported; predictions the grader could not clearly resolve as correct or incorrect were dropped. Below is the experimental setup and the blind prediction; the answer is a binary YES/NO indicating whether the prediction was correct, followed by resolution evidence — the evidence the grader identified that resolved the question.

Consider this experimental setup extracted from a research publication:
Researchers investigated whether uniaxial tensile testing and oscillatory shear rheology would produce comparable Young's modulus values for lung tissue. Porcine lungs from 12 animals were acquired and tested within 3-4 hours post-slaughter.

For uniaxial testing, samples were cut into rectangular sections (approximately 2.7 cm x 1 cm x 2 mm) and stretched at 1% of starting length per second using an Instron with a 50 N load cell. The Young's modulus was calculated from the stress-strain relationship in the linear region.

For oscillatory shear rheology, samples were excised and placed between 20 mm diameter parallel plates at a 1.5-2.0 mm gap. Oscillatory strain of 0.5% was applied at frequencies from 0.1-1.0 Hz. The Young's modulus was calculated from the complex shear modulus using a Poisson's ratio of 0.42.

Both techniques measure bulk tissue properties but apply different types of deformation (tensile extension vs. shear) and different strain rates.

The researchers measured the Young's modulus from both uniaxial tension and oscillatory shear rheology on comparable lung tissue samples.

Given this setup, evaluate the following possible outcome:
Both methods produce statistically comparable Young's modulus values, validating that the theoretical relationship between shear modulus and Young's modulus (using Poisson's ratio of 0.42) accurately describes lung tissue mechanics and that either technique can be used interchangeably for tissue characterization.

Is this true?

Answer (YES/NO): NO